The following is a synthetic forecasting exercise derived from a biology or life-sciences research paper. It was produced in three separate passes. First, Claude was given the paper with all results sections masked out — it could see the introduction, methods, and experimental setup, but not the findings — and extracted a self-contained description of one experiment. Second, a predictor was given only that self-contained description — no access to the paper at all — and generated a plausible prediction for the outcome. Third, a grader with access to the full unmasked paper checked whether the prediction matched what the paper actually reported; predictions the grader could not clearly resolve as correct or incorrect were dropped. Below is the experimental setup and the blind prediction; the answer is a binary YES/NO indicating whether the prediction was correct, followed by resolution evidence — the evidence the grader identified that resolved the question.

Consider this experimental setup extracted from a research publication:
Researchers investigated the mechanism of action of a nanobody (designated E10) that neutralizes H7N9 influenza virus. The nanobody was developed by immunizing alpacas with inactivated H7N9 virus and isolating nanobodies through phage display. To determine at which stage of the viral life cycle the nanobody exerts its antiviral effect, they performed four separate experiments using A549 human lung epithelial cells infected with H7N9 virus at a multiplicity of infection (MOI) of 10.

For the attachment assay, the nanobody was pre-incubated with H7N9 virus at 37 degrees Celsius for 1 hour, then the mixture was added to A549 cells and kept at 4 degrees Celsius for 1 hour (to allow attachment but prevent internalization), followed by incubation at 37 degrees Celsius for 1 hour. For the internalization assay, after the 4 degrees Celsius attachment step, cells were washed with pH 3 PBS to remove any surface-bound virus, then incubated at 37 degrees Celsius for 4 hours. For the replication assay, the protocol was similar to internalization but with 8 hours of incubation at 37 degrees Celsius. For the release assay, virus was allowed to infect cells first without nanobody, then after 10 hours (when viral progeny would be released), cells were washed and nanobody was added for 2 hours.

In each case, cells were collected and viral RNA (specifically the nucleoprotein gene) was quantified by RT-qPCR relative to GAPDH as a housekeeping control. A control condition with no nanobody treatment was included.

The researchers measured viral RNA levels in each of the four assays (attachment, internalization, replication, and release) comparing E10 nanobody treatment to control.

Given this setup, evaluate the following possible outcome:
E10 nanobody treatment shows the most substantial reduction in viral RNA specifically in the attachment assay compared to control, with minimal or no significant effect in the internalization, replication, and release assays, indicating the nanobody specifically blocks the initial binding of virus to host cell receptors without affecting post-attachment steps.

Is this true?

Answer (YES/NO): NO